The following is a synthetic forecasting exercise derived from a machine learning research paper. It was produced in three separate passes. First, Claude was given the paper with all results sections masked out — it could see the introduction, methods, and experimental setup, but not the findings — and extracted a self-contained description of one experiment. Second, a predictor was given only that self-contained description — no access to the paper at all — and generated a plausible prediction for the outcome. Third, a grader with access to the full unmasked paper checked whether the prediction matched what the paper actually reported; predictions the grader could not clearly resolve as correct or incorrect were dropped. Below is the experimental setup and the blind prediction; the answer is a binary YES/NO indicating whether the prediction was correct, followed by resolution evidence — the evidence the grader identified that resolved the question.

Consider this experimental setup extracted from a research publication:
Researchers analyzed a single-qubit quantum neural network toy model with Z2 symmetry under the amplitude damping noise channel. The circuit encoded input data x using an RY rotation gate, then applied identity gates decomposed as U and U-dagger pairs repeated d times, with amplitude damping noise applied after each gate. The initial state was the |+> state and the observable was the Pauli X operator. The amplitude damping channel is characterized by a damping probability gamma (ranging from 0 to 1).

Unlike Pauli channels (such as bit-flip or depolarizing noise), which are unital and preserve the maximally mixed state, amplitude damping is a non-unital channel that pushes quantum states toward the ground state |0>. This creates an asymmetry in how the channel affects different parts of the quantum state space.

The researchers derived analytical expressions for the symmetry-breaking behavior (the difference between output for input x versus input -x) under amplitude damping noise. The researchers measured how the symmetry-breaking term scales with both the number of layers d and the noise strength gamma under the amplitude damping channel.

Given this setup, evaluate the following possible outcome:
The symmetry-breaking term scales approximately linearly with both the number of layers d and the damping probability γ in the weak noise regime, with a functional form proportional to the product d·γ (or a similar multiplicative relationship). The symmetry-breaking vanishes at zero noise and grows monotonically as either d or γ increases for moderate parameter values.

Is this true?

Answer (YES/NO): YES